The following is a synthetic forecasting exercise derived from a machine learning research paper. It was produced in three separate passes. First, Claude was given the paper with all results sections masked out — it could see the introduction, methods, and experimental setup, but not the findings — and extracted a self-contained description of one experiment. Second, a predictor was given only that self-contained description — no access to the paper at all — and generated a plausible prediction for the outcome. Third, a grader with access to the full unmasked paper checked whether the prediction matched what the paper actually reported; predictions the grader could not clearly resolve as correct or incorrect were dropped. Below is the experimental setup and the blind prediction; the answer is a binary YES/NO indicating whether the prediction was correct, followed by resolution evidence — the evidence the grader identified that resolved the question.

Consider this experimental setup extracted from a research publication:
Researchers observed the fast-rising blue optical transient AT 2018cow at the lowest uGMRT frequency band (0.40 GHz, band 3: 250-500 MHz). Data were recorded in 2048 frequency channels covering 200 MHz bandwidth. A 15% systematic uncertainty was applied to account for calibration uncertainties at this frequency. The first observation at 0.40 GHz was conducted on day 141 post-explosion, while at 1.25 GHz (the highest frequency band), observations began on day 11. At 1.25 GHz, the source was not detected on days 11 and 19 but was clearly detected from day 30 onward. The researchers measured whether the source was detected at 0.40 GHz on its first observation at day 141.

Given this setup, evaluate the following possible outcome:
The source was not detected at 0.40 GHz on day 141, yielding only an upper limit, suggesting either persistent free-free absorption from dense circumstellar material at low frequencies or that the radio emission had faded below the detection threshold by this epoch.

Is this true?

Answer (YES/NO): NO